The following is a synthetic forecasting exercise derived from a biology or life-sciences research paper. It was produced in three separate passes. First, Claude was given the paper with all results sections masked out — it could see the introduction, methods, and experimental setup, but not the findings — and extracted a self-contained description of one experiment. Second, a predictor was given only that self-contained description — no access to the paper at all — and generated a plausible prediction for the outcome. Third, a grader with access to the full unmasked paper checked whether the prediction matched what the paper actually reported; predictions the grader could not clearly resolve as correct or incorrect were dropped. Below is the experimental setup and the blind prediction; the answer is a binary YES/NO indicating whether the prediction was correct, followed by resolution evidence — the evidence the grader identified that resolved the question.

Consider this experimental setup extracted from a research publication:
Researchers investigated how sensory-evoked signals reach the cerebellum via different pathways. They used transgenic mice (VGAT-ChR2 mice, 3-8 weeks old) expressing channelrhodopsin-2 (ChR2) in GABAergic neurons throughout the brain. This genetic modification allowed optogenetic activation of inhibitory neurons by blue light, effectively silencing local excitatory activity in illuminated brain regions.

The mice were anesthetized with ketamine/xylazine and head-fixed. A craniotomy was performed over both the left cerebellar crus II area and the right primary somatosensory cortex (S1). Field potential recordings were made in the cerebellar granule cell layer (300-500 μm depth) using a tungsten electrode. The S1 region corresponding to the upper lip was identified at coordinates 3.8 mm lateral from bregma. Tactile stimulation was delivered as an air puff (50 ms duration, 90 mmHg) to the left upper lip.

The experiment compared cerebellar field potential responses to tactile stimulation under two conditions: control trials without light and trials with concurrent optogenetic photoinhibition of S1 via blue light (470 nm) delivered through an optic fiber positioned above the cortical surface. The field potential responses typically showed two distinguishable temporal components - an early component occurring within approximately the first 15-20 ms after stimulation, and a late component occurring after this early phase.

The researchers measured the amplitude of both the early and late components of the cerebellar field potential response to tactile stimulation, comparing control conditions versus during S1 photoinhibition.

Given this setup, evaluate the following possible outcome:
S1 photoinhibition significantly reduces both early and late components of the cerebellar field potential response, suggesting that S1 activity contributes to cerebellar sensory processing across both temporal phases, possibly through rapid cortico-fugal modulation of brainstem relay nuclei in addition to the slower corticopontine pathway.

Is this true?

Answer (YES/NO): NO